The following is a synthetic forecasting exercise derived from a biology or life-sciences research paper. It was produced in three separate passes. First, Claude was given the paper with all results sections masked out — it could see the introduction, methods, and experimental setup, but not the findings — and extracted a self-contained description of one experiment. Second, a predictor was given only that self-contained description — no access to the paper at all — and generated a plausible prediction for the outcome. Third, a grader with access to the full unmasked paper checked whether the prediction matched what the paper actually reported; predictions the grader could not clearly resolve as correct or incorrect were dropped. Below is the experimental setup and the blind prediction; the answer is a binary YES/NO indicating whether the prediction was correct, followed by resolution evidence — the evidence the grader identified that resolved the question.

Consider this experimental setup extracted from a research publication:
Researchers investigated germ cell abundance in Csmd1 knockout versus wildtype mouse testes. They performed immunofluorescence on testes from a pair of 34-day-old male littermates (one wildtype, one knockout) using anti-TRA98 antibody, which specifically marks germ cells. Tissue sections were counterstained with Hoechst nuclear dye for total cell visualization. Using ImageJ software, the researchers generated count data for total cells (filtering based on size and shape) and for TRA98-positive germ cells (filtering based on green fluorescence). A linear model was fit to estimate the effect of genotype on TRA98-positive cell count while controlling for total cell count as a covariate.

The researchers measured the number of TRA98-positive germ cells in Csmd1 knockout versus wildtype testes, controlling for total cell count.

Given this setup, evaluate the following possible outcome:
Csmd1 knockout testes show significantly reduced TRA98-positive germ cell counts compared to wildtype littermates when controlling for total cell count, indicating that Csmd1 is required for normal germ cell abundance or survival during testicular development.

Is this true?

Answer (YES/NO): YES